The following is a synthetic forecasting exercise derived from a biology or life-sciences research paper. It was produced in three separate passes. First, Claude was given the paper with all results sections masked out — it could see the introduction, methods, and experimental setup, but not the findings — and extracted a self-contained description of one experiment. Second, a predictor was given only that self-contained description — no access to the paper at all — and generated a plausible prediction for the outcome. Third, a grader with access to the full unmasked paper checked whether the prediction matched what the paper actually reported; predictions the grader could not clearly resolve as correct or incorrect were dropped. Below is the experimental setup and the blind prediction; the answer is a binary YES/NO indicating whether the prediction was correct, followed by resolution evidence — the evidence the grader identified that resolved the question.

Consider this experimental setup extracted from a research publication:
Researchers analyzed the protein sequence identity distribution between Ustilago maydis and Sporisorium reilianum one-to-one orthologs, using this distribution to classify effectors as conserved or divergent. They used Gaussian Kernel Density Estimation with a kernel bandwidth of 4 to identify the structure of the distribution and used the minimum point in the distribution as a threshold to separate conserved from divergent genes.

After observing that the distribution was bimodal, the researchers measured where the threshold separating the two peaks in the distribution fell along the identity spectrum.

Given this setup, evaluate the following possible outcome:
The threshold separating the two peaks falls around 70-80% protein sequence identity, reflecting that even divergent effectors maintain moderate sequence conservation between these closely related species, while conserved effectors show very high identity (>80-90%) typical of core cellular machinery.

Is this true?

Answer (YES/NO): NO